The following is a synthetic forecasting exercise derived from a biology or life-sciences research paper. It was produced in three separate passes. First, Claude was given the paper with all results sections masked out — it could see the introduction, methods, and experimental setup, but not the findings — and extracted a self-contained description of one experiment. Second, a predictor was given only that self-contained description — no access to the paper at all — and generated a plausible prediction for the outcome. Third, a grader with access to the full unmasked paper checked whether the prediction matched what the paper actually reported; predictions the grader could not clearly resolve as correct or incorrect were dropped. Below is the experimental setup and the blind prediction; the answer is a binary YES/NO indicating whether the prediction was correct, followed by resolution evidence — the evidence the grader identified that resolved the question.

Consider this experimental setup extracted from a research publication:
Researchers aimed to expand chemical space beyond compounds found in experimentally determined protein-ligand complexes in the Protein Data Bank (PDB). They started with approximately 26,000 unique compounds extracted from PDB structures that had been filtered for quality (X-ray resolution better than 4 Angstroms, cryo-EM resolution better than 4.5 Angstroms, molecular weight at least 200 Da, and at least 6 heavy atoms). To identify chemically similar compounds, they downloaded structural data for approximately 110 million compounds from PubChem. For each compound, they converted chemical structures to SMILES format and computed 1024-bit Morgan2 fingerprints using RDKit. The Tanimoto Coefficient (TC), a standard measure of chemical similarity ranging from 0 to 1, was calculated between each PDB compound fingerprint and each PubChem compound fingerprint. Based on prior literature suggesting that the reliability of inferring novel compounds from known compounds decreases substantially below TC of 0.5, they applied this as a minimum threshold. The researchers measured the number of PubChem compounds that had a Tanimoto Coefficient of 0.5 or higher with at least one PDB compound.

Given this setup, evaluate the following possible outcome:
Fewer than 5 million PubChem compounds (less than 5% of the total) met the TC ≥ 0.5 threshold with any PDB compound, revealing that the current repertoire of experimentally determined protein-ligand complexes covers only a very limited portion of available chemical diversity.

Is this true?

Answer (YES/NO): NO